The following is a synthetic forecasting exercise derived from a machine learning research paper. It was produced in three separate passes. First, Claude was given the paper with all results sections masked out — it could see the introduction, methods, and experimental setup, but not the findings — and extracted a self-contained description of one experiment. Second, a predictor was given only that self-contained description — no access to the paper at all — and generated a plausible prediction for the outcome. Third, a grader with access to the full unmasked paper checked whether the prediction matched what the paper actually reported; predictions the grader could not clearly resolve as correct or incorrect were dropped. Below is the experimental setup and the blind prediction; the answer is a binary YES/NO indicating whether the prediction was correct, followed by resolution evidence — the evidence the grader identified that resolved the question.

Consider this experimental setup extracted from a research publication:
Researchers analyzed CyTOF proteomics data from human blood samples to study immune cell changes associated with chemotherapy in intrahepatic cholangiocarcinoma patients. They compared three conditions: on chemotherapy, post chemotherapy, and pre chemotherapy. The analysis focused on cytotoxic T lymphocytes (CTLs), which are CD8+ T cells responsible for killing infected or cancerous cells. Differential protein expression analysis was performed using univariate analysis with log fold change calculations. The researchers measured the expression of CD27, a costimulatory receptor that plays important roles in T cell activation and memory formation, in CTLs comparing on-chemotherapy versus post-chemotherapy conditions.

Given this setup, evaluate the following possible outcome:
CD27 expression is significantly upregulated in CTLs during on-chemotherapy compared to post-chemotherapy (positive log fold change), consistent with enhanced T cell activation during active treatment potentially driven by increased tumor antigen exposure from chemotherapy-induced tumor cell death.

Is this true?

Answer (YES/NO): NO